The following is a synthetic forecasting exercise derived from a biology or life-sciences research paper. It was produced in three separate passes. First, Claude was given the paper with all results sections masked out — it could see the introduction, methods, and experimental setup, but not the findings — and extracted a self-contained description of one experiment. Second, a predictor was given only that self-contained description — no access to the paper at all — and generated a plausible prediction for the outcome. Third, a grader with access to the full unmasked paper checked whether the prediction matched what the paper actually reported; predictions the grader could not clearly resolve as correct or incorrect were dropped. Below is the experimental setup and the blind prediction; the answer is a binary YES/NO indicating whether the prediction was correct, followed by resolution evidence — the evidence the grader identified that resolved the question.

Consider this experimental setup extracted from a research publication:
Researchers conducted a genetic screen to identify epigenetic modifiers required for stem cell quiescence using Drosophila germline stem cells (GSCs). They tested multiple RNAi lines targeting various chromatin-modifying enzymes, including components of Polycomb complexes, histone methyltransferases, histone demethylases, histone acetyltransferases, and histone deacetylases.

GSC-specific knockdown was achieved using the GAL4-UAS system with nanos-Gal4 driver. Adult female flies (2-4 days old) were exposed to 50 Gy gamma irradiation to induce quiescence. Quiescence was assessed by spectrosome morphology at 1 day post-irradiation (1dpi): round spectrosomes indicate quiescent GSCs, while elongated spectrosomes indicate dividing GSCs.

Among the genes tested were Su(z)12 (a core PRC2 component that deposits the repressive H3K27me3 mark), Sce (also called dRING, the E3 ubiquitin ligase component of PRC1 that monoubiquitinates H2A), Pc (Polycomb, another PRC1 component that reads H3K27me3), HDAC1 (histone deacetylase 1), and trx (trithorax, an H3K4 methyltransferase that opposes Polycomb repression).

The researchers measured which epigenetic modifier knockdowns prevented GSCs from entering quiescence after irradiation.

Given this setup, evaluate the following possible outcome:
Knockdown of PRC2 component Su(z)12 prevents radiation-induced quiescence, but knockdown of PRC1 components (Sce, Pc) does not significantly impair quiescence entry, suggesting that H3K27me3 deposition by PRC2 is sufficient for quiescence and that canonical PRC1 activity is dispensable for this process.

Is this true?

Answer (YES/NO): NO